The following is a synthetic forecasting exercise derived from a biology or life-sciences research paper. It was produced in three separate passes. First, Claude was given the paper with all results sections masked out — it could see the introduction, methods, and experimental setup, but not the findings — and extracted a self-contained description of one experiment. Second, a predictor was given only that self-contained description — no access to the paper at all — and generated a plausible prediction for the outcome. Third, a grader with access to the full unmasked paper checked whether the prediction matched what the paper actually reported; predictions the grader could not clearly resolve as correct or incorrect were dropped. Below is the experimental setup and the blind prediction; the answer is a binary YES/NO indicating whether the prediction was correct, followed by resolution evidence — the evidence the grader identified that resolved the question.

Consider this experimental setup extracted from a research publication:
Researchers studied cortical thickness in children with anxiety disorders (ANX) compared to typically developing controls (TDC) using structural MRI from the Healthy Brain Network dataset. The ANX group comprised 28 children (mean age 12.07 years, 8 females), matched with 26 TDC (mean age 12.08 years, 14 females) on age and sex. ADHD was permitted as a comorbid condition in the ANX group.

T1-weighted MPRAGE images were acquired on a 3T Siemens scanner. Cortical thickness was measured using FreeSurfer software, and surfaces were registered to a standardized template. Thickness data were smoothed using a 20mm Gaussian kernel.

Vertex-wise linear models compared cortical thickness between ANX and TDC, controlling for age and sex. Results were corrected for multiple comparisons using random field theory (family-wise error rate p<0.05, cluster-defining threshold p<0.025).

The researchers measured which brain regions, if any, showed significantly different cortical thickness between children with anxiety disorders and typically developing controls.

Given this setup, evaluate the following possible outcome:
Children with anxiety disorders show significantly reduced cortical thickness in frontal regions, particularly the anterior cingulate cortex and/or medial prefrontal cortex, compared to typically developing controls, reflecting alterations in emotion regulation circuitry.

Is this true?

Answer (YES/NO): NO